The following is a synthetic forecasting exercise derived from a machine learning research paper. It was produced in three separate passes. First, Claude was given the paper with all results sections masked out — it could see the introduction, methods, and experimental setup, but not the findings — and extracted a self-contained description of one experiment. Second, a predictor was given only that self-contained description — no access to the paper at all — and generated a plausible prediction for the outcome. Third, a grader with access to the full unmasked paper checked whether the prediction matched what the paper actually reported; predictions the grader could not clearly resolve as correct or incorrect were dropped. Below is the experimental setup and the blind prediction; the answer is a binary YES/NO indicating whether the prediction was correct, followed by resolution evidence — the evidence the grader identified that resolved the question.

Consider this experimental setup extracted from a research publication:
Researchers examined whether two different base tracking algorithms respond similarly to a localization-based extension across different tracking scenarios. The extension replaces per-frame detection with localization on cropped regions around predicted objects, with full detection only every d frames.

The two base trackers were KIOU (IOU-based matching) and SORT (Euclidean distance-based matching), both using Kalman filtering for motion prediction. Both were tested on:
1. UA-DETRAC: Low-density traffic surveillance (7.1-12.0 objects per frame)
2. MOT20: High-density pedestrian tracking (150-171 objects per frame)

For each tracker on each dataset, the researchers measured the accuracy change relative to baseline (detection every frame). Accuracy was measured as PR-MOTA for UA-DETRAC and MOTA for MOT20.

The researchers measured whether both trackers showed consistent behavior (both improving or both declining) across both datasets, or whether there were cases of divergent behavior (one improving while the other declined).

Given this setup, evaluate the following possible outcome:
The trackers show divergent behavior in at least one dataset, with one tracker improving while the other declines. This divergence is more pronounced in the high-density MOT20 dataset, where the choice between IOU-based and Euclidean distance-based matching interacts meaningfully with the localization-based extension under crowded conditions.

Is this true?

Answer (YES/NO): YES